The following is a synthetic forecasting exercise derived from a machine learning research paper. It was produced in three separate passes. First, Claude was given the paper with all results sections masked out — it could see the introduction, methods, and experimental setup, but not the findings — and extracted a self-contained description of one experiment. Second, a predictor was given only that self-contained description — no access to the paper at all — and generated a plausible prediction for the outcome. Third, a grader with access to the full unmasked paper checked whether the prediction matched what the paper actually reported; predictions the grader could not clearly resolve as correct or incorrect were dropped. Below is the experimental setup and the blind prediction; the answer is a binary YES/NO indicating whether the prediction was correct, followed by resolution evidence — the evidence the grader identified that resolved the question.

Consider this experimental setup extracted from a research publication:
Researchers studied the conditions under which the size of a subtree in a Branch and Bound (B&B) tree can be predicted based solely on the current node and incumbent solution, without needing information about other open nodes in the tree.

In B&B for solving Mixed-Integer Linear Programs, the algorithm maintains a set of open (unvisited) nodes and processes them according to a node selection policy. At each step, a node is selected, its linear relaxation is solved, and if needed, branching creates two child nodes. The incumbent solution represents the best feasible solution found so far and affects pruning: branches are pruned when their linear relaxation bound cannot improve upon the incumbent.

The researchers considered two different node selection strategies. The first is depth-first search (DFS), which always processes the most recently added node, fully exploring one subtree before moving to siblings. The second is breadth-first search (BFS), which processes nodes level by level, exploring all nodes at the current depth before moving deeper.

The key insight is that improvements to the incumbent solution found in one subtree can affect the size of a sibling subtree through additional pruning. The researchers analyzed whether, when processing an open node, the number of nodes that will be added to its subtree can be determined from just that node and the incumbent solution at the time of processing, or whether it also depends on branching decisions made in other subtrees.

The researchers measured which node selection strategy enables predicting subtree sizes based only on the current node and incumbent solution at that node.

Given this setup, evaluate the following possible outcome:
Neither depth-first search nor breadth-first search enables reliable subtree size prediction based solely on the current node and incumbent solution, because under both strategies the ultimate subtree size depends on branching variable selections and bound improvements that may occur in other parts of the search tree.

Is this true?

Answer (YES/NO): NO